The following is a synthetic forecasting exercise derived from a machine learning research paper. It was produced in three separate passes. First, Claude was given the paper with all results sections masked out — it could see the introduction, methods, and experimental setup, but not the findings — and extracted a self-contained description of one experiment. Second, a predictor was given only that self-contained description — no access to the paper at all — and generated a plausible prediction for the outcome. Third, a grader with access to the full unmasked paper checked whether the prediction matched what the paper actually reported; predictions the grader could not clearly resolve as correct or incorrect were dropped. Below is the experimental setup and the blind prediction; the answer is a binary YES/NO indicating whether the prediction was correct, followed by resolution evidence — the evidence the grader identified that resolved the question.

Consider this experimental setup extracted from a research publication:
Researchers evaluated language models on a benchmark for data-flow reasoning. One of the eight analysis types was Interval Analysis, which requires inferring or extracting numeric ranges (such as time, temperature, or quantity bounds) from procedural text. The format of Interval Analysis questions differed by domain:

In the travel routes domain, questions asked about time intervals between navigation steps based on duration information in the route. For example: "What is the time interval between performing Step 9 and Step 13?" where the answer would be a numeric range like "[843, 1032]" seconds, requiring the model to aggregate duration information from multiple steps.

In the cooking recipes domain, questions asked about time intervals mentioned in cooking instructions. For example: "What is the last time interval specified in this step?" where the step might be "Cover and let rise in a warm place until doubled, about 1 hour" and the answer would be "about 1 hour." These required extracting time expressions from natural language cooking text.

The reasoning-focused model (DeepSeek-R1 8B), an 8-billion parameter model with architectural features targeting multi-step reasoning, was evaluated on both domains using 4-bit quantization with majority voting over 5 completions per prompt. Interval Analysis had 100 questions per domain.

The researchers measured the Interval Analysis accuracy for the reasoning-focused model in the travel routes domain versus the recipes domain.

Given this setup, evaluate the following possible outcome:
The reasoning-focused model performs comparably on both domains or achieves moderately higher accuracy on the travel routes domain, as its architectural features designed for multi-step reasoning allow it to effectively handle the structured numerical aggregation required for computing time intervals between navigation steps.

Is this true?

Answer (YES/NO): NO